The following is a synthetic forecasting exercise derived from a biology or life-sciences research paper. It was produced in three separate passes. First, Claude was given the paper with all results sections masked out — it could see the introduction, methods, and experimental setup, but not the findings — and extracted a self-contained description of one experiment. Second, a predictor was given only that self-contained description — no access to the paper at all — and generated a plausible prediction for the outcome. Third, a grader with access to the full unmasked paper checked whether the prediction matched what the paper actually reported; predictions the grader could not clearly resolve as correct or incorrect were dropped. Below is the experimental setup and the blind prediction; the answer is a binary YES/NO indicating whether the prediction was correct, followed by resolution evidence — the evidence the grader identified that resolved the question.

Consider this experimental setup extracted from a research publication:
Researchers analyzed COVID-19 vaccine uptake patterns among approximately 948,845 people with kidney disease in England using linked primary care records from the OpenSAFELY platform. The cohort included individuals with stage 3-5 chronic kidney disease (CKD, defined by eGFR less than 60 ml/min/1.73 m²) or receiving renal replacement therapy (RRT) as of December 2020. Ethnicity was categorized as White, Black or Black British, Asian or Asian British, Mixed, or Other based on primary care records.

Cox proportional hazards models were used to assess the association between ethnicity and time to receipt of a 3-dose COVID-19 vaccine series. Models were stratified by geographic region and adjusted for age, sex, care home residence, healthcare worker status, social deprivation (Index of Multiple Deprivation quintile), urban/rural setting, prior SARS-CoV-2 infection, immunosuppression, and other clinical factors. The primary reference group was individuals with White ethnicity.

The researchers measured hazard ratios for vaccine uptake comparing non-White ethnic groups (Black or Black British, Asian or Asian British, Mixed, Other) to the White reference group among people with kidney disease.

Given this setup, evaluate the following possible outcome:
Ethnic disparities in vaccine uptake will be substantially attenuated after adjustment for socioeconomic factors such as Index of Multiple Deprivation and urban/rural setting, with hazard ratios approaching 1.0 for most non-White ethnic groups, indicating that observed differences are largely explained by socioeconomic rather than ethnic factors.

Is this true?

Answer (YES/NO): NO